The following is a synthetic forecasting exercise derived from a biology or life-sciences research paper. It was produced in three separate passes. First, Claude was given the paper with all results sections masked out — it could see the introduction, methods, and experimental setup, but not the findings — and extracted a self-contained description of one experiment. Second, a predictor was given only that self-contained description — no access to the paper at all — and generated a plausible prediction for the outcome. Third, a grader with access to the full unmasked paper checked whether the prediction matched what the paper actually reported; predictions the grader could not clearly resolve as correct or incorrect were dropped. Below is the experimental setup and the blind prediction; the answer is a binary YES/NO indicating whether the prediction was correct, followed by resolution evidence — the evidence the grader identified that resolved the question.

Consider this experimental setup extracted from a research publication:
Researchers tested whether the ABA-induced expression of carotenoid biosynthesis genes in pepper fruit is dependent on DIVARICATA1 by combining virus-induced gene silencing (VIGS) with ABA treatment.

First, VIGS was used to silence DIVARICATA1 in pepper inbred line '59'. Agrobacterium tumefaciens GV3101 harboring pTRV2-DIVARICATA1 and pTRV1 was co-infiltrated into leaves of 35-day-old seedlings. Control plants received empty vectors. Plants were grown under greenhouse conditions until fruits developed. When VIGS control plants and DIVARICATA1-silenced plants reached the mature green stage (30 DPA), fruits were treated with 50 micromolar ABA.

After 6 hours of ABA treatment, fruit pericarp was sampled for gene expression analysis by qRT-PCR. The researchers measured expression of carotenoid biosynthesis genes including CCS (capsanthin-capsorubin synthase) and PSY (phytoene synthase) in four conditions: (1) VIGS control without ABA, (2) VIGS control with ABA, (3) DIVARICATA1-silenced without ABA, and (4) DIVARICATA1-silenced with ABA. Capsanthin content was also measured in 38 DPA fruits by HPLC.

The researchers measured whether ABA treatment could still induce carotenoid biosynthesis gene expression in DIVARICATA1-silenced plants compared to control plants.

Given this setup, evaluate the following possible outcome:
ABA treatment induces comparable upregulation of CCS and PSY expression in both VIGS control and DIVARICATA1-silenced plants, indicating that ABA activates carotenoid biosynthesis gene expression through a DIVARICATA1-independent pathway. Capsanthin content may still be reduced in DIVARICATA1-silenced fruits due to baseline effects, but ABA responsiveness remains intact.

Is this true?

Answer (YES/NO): NO